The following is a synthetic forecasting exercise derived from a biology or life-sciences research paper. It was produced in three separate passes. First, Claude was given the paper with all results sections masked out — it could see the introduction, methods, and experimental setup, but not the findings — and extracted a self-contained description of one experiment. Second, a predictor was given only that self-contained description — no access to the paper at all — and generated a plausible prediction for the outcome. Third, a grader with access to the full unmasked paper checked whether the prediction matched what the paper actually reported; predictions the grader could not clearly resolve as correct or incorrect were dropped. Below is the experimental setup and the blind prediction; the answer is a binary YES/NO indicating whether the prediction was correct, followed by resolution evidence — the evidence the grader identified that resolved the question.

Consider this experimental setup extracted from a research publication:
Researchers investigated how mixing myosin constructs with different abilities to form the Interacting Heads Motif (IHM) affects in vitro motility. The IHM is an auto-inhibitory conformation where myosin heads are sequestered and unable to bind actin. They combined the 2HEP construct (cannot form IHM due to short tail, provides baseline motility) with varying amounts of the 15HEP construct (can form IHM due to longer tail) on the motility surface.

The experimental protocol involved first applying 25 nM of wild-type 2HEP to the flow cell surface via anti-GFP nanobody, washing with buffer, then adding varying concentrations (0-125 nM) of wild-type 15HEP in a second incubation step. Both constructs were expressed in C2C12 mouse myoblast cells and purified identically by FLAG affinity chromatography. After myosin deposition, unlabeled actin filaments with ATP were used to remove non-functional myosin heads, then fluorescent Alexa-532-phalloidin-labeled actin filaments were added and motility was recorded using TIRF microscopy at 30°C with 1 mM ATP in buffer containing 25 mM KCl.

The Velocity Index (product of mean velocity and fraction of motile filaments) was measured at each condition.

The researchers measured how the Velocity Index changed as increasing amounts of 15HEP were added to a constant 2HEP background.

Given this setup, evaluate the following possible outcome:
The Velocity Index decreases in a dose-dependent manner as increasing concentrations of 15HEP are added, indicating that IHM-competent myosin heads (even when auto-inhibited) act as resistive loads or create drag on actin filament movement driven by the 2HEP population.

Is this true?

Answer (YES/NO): NO